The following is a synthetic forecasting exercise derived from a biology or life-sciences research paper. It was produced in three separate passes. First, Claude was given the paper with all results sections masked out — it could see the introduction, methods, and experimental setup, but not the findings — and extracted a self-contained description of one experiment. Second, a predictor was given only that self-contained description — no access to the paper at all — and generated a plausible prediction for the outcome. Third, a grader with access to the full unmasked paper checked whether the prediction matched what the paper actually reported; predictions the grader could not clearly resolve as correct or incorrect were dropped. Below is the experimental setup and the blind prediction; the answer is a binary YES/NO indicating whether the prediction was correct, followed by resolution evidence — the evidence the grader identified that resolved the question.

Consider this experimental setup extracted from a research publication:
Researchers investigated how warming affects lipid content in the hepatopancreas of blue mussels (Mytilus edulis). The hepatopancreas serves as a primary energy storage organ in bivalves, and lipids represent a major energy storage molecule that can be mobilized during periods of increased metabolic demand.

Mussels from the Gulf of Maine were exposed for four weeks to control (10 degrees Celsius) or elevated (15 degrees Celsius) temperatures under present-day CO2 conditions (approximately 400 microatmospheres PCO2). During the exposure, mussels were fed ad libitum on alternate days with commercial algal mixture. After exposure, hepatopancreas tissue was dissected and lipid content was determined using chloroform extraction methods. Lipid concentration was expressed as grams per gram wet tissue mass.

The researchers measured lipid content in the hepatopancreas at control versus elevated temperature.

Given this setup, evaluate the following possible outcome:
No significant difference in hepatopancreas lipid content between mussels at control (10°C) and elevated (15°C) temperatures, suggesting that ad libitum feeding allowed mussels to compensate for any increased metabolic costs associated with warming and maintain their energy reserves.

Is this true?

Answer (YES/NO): NO